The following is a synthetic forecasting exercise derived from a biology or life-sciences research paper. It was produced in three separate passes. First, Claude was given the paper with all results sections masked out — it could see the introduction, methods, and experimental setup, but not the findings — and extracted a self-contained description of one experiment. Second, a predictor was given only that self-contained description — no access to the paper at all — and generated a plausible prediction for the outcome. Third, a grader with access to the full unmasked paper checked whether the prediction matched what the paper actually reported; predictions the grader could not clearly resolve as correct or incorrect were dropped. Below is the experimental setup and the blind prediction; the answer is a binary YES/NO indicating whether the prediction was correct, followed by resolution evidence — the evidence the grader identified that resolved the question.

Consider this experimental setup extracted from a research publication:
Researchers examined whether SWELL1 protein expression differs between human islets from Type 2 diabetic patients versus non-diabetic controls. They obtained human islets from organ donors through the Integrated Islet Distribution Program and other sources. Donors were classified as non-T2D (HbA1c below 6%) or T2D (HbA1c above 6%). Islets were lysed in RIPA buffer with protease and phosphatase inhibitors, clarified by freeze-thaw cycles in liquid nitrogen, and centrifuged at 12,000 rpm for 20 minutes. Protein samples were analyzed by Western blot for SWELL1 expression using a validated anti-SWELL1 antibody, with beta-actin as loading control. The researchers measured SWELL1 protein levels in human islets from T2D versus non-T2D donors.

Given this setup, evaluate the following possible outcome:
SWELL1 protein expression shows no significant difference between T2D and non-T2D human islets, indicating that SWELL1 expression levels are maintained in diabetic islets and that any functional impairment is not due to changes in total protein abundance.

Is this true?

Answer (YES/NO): NO